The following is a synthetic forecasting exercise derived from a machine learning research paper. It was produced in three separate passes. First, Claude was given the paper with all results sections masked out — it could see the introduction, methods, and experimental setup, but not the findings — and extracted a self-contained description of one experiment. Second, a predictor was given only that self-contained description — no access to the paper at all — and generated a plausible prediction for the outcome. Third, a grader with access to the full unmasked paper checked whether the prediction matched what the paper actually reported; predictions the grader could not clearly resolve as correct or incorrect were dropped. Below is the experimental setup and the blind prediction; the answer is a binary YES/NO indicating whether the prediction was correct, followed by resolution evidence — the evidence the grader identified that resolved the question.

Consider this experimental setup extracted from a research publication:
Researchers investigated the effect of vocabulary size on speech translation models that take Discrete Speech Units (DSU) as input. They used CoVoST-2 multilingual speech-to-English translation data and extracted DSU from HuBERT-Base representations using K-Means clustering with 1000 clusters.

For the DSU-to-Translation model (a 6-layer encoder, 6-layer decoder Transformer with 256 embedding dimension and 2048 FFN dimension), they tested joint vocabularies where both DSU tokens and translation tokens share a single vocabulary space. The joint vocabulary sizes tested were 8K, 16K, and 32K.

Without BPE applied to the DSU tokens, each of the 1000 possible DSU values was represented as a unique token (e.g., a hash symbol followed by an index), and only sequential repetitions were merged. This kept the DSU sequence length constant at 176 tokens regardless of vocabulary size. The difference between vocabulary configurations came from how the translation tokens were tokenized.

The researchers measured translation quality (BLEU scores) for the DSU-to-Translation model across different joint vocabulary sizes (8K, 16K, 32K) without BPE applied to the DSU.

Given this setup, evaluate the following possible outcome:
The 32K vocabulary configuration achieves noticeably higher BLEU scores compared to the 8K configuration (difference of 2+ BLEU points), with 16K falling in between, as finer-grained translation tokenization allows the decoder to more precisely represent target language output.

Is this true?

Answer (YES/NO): NO